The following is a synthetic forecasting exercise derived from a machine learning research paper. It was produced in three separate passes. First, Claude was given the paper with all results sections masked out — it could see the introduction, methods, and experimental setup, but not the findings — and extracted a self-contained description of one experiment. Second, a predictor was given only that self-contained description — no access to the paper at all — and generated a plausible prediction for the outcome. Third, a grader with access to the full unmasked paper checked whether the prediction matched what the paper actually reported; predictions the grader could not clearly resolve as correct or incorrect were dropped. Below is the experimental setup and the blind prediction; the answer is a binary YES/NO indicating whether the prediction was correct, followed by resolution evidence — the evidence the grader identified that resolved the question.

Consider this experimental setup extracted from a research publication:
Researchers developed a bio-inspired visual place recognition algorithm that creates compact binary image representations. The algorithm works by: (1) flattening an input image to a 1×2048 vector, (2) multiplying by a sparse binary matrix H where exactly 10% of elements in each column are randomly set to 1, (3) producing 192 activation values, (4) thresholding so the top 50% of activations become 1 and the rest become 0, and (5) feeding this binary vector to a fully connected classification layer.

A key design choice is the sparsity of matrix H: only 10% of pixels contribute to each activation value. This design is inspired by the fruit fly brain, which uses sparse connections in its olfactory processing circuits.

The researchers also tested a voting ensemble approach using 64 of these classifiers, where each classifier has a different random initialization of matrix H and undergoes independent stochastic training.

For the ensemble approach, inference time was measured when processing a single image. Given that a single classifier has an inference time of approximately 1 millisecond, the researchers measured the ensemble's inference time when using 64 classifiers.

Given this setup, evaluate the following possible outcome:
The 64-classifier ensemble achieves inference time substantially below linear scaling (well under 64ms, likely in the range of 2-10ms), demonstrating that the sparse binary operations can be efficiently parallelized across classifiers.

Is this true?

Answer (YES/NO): NO